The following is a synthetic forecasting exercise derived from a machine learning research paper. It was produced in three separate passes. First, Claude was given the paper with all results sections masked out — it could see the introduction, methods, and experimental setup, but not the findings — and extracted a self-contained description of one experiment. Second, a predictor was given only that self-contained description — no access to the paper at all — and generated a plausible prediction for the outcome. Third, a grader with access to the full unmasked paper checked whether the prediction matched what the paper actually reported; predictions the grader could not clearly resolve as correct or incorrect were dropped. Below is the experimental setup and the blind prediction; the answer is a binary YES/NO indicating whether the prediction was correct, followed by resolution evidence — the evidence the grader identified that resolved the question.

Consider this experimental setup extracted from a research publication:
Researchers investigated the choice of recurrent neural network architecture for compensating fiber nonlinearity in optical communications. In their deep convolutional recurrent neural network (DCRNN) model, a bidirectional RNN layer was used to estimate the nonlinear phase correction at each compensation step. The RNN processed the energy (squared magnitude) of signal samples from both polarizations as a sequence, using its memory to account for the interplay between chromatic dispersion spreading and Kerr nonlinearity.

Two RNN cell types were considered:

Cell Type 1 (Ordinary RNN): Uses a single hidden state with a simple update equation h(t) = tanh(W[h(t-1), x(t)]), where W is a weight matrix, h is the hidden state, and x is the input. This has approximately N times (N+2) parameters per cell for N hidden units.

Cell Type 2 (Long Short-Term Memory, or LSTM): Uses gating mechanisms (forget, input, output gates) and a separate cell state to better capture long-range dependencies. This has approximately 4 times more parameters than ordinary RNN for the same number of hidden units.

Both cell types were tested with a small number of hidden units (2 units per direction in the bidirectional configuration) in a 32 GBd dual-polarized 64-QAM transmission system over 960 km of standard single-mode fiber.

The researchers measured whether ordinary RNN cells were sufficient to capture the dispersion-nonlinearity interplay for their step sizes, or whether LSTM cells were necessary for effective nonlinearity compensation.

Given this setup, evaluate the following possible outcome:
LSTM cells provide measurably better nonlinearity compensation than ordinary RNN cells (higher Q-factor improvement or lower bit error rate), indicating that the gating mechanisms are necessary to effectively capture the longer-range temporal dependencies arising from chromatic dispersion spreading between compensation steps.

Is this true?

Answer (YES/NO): NO